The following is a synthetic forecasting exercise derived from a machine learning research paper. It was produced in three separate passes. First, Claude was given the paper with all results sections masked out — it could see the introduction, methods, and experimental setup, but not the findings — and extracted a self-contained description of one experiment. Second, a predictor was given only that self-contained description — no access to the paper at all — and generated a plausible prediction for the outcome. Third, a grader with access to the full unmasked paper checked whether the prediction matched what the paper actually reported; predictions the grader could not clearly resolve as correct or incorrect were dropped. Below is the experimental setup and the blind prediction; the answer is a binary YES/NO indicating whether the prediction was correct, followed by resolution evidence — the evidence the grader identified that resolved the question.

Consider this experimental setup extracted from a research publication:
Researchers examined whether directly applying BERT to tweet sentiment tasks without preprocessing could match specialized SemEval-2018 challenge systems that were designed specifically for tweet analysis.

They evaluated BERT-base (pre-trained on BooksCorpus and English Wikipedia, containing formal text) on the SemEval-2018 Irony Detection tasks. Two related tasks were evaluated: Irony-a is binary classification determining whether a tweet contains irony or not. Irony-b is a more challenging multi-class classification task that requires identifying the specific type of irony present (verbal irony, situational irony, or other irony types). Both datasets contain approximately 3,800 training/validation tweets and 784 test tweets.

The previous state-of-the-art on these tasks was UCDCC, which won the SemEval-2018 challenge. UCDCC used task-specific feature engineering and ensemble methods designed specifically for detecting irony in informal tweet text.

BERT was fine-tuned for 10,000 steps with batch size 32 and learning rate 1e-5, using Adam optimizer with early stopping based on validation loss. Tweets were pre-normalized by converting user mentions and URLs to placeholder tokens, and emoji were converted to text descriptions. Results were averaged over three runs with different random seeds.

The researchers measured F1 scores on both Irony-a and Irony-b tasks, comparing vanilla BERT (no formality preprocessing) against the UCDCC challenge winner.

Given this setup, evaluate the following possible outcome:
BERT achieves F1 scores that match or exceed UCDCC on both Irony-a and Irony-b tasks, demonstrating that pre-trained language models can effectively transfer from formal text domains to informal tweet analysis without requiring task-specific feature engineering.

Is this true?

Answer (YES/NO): NO